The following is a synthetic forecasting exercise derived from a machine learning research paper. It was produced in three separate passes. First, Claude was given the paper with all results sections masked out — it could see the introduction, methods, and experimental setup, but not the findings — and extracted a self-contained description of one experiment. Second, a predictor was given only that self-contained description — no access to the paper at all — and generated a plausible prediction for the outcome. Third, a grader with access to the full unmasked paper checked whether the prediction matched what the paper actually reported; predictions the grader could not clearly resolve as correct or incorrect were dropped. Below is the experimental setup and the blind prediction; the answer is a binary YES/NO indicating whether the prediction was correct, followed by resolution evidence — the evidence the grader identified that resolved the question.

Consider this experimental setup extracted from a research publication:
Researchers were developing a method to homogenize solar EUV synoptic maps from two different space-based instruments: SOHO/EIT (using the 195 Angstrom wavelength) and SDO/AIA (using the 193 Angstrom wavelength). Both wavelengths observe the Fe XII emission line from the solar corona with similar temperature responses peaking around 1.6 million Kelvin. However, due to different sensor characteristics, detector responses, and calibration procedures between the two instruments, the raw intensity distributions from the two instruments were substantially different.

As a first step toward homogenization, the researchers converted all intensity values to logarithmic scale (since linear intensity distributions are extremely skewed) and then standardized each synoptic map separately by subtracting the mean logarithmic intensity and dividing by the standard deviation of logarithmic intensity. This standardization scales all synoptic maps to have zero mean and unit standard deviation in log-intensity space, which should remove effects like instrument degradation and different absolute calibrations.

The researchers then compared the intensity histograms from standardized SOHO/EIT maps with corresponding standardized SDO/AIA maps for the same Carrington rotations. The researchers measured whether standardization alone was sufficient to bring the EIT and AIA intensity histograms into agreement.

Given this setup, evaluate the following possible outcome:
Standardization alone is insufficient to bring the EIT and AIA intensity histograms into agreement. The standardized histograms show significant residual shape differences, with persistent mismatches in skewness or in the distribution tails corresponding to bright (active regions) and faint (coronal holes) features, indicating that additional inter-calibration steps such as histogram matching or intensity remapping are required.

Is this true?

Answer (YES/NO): YES